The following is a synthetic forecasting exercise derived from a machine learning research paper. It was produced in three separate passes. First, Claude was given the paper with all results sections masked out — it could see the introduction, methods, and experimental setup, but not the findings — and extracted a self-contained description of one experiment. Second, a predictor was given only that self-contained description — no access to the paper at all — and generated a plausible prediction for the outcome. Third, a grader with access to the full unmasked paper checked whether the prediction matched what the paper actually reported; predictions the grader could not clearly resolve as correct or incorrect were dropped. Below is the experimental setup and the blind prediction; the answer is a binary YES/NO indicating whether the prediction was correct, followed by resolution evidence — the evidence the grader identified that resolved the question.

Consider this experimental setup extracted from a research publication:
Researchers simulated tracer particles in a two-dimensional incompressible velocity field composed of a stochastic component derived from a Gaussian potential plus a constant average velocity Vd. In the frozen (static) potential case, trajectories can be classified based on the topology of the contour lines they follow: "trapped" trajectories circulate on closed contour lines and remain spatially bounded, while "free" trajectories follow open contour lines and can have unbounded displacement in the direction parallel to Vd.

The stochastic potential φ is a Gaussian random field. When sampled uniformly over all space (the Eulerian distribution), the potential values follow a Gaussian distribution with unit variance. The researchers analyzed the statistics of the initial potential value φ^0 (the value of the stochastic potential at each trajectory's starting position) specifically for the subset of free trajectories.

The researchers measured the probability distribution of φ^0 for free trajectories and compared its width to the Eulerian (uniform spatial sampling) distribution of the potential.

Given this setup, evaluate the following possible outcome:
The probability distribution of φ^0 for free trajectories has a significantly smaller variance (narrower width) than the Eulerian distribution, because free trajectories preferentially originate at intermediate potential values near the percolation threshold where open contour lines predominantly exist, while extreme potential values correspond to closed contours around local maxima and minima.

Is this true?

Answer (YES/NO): YES